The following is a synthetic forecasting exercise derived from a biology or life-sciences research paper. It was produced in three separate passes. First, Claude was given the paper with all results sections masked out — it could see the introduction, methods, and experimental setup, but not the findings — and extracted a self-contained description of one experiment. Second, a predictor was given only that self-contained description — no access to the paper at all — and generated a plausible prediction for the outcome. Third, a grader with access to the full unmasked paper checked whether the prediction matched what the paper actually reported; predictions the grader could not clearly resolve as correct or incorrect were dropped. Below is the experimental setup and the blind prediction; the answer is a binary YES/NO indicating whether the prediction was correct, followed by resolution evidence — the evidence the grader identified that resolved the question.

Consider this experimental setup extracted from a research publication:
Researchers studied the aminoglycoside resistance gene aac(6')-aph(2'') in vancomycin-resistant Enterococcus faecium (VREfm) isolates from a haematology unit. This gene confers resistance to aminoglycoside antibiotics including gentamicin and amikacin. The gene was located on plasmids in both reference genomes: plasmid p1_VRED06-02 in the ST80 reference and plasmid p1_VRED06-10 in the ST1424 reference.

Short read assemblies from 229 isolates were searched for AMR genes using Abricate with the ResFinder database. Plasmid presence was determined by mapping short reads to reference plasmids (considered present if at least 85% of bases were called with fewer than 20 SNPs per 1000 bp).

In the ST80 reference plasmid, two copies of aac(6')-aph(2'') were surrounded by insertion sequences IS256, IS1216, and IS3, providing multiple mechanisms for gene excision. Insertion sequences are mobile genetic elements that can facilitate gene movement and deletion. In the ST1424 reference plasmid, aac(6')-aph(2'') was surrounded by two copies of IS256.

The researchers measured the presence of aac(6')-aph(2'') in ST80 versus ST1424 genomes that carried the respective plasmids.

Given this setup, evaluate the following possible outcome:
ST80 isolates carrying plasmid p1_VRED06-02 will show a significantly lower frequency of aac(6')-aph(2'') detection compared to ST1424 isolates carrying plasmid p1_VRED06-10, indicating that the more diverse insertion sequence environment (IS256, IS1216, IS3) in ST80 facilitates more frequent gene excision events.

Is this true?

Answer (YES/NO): YES